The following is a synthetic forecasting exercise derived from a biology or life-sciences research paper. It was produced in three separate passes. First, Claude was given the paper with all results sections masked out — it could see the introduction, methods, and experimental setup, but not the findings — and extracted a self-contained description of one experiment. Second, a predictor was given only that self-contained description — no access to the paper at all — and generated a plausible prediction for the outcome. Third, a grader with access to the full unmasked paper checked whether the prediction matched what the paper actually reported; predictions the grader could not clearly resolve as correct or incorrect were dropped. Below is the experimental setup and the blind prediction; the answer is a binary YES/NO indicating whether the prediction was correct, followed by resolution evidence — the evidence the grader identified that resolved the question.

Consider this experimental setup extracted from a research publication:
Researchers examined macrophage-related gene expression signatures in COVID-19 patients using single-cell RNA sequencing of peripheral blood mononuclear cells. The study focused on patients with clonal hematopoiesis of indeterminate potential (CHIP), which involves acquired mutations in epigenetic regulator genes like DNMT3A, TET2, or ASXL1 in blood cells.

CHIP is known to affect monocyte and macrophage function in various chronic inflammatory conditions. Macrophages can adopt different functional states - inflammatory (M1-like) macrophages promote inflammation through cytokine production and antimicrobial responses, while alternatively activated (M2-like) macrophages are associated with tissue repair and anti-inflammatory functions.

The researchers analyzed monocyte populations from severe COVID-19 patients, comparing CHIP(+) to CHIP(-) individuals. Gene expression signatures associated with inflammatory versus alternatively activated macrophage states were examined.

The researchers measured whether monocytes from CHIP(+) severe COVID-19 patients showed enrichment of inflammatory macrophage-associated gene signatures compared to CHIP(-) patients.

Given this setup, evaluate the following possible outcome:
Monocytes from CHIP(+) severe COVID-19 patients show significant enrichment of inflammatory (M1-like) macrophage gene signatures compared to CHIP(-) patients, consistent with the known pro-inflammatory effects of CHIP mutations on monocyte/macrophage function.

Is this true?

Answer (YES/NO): YES